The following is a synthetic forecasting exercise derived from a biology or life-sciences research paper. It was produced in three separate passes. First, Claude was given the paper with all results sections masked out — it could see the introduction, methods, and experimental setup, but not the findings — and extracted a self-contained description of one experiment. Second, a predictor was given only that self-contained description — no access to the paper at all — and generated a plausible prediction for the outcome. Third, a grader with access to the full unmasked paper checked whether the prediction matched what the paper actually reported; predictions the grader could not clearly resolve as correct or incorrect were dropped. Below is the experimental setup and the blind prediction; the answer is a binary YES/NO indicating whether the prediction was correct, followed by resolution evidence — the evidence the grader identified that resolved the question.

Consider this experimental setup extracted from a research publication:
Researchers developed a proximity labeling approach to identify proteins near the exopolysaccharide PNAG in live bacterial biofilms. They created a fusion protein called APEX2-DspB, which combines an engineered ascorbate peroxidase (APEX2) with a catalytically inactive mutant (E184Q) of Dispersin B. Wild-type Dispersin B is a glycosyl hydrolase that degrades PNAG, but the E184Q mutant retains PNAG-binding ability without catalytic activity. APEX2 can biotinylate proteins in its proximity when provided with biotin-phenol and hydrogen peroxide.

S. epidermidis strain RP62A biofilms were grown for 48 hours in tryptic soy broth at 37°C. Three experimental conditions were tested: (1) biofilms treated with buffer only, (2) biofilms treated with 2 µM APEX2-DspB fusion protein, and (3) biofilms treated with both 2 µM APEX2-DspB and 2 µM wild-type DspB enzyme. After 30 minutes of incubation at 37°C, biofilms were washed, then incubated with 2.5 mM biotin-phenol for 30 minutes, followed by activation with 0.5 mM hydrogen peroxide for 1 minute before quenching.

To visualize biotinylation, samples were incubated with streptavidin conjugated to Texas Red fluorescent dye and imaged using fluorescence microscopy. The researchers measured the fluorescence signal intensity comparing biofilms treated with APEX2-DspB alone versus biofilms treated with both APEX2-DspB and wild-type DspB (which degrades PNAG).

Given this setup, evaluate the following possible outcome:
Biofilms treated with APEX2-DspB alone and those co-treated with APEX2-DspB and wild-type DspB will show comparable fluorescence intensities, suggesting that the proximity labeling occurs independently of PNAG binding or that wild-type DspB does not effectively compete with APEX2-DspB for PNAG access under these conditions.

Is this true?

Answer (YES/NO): NO